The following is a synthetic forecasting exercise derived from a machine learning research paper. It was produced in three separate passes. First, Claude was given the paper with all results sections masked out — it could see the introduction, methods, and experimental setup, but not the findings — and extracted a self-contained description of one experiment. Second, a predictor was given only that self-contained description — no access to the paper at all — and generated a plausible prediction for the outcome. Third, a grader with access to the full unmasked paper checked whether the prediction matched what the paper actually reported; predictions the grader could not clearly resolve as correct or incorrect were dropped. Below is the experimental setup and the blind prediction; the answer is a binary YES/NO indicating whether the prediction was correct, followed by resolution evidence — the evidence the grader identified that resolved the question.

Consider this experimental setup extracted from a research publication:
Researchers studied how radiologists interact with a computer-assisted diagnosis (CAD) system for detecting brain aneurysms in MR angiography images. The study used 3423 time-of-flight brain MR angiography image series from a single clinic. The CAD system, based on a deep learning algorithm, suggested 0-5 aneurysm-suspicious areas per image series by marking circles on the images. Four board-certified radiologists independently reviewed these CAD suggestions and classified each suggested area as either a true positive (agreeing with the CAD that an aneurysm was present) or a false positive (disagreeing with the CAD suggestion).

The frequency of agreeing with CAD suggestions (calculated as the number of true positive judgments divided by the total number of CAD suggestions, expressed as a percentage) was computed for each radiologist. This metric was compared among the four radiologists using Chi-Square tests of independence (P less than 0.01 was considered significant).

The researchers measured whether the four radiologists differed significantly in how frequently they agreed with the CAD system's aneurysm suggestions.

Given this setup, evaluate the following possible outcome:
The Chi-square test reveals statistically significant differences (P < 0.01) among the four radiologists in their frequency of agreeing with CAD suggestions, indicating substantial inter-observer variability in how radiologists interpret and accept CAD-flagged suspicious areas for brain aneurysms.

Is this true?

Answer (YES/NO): NO